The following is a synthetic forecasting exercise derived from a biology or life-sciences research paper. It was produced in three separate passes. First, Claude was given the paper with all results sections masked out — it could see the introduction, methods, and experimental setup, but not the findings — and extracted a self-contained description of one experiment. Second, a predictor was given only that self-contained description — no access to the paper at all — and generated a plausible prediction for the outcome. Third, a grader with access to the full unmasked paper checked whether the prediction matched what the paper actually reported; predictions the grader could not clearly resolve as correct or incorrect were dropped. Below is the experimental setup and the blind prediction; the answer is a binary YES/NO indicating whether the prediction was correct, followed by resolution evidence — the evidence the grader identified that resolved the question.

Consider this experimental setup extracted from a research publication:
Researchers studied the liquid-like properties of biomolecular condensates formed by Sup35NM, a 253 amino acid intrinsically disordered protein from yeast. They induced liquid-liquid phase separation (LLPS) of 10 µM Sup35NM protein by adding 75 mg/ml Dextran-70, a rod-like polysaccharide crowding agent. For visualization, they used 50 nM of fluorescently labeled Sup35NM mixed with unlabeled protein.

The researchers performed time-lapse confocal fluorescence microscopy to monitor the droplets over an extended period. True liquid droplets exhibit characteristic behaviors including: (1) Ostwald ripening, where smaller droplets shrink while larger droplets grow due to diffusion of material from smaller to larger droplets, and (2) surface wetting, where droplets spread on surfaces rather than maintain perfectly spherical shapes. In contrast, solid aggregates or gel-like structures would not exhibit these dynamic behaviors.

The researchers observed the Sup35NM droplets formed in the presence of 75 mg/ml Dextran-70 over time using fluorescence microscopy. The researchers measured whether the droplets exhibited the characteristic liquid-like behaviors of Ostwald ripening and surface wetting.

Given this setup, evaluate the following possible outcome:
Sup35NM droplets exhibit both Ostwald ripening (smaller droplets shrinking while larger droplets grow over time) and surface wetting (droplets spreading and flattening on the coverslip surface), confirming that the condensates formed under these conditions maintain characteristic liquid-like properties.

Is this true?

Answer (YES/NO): YES